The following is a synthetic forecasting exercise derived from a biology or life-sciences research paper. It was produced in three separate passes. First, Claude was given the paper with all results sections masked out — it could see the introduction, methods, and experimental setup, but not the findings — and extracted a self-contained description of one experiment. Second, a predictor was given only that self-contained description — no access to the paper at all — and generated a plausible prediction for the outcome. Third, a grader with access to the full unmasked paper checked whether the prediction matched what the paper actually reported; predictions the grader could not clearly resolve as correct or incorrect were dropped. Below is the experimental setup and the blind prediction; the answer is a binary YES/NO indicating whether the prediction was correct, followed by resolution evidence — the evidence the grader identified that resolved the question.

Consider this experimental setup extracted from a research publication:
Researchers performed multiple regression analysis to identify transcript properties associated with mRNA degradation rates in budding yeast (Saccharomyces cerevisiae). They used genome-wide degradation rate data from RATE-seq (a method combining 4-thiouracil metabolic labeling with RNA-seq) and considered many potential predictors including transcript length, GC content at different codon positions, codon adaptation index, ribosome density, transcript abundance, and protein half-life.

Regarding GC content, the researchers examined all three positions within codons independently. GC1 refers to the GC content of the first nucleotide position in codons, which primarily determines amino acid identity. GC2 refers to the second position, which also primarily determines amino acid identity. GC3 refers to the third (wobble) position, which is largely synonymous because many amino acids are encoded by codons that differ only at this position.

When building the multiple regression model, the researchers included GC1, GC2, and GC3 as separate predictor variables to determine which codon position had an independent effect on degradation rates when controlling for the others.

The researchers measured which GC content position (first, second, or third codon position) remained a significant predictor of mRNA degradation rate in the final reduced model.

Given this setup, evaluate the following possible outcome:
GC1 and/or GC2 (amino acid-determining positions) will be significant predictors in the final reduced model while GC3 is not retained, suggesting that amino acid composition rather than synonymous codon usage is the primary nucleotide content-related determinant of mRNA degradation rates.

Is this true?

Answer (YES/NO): NO